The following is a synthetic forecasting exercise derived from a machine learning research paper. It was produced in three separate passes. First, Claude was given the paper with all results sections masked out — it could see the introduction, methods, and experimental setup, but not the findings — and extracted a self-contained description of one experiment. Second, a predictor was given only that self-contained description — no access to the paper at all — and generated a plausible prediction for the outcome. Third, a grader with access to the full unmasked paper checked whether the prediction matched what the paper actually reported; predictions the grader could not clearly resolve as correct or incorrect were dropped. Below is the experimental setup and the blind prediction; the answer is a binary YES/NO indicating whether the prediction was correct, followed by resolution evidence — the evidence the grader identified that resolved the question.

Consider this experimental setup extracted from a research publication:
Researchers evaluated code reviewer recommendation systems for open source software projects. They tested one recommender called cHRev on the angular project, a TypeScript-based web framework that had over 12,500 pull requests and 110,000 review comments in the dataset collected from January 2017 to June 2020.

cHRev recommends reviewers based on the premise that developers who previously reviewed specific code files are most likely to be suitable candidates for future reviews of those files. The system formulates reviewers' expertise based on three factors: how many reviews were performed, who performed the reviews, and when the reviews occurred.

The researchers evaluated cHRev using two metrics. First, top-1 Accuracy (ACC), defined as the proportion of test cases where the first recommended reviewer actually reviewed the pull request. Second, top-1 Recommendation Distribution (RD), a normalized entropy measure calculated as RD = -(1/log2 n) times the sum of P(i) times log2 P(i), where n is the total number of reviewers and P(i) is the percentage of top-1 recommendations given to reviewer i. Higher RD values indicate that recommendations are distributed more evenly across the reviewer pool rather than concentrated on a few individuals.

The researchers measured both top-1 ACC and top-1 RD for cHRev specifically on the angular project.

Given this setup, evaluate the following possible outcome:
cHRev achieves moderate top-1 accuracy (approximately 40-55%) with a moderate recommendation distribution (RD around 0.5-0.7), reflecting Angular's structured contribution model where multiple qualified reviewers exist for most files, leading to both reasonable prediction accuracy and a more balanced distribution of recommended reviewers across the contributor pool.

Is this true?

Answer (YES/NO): NO